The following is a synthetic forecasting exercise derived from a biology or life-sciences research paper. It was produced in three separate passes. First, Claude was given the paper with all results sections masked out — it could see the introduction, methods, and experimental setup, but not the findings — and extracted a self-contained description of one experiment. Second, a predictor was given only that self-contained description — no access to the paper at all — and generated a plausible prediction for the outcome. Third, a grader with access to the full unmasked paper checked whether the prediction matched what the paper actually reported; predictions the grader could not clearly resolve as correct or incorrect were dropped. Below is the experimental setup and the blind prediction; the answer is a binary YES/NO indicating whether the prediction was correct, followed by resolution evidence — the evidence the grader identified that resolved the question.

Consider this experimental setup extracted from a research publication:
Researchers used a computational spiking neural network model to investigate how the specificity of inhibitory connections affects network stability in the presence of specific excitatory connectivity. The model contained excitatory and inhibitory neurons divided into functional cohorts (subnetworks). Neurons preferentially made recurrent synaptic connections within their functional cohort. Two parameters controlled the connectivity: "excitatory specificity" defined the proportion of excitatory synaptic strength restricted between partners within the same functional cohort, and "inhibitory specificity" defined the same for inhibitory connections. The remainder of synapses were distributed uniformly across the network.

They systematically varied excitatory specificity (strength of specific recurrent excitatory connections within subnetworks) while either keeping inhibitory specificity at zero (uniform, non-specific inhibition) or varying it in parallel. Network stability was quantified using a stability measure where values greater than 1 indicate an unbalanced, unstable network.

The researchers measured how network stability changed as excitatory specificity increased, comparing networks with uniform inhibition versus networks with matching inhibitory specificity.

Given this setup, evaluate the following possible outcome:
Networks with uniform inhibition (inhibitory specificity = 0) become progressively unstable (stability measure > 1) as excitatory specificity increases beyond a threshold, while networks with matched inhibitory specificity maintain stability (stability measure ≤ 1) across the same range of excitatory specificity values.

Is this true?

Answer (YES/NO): YES